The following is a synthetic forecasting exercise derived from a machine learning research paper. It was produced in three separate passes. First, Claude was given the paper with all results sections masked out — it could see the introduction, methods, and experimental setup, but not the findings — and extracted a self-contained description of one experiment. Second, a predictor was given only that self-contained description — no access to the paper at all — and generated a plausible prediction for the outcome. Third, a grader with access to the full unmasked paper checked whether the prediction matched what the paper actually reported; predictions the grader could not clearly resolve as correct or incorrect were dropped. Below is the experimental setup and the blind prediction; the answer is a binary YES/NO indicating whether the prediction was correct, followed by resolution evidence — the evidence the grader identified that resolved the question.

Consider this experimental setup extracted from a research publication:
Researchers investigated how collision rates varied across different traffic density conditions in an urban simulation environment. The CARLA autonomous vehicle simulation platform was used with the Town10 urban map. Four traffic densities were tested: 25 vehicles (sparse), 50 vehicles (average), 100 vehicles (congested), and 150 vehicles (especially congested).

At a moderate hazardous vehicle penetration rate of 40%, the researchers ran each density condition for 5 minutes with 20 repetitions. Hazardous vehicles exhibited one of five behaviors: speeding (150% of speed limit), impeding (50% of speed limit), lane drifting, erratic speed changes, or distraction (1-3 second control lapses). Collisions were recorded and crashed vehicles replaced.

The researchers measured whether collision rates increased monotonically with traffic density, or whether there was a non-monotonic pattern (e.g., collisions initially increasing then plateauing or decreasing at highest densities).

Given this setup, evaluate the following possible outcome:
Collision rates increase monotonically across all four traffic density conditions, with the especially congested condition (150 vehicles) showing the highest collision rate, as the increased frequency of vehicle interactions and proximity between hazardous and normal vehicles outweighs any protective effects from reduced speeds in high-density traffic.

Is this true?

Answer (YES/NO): YES